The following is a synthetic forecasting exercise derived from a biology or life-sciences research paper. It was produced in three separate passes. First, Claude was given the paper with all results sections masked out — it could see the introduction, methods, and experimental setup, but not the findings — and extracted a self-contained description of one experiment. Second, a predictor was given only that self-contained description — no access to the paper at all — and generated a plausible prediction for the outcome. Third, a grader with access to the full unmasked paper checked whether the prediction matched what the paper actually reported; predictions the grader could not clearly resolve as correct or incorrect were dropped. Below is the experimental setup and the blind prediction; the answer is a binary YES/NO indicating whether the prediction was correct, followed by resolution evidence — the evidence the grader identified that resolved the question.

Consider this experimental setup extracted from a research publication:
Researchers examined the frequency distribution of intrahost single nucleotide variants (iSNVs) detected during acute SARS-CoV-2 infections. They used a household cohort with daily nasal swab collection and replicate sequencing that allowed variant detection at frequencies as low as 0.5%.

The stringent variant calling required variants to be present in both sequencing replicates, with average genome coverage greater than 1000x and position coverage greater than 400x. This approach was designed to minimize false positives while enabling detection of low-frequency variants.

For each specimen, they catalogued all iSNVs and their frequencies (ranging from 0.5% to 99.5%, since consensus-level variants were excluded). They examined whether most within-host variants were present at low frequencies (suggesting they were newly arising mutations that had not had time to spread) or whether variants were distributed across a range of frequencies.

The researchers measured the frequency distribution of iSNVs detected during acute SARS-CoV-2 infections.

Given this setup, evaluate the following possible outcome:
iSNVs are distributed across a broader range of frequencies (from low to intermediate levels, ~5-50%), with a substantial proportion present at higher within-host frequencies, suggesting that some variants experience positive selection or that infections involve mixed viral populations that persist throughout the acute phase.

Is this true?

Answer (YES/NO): NO